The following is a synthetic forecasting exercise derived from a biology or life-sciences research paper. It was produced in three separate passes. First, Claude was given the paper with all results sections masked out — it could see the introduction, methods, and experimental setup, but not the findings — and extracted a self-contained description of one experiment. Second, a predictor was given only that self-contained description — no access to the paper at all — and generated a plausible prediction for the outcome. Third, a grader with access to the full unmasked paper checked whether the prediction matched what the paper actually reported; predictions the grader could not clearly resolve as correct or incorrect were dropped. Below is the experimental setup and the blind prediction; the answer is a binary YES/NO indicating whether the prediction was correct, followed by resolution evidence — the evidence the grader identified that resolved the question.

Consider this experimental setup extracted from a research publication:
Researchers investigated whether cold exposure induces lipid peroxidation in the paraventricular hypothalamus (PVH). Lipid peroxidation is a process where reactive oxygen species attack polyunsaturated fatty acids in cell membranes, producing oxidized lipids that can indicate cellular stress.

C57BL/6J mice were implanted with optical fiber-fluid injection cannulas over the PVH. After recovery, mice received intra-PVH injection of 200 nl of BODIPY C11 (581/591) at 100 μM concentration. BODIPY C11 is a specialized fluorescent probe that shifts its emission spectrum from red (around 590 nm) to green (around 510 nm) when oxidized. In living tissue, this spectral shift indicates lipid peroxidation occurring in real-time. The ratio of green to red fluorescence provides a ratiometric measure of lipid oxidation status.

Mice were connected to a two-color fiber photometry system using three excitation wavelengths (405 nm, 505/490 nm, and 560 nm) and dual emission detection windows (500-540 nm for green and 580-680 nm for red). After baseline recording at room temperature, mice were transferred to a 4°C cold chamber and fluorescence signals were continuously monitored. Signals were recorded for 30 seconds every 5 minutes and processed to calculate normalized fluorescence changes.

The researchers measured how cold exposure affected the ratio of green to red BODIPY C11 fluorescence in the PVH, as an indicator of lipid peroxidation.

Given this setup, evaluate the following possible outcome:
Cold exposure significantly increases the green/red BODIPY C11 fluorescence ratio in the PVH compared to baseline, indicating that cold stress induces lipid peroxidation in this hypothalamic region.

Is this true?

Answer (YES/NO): YES